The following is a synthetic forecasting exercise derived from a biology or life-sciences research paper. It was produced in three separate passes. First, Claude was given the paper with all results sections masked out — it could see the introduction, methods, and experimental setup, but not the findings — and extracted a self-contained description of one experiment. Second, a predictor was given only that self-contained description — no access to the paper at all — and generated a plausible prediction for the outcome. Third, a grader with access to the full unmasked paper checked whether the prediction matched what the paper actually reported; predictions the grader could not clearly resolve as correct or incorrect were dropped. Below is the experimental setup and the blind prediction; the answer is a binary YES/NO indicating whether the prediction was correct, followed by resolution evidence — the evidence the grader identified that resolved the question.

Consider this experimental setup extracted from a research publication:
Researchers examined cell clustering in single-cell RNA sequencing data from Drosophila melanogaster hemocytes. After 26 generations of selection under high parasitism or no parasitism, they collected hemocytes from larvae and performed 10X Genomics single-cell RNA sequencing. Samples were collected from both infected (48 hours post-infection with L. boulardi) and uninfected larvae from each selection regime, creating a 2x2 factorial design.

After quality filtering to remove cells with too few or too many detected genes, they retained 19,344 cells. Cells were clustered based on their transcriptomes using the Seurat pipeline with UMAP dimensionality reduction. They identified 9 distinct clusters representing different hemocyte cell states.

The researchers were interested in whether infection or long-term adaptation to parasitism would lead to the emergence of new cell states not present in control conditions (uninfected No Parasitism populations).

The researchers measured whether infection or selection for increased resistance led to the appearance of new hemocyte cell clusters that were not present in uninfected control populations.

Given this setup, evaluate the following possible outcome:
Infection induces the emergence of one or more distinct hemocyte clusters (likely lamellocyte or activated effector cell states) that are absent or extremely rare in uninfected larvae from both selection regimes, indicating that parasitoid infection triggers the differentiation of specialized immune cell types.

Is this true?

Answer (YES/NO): NO